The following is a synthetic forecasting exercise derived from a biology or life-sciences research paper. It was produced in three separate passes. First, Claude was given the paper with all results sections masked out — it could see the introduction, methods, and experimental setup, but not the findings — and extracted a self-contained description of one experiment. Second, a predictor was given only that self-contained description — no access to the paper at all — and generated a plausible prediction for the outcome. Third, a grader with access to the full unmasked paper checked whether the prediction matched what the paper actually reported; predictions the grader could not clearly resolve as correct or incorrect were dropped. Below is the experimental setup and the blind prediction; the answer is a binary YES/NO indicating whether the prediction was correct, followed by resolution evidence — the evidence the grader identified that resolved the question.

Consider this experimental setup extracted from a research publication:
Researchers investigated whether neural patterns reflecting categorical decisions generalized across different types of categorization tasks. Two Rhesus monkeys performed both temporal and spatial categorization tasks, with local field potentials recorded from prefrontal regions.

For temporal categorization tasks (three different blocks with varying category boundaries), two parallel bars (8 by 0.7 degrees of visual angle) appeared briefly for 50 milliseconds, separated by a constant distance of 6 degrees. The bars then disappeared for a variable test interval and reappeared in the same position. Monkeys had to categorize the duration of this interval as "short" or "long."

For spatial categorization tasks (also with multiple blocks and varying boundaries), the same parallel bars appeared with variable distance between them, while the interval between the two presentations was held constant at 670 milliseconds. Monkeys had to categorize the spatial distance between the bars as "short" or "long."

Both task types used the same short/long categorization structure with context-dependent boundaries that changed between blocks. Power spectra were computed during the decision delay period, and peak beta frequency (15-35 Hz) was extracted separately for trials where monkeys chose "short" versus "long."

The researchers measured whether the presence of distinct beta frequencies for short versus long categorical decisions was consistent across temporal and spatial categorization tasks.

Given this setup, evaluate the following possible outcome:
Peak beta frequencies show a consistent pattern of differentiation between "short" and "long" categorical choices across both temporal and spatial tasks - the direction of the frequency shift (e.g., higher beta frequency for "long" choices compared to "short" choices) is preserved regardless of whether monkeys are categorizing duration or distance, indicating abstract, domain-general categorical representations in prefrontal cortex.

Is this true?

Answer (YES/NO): NO